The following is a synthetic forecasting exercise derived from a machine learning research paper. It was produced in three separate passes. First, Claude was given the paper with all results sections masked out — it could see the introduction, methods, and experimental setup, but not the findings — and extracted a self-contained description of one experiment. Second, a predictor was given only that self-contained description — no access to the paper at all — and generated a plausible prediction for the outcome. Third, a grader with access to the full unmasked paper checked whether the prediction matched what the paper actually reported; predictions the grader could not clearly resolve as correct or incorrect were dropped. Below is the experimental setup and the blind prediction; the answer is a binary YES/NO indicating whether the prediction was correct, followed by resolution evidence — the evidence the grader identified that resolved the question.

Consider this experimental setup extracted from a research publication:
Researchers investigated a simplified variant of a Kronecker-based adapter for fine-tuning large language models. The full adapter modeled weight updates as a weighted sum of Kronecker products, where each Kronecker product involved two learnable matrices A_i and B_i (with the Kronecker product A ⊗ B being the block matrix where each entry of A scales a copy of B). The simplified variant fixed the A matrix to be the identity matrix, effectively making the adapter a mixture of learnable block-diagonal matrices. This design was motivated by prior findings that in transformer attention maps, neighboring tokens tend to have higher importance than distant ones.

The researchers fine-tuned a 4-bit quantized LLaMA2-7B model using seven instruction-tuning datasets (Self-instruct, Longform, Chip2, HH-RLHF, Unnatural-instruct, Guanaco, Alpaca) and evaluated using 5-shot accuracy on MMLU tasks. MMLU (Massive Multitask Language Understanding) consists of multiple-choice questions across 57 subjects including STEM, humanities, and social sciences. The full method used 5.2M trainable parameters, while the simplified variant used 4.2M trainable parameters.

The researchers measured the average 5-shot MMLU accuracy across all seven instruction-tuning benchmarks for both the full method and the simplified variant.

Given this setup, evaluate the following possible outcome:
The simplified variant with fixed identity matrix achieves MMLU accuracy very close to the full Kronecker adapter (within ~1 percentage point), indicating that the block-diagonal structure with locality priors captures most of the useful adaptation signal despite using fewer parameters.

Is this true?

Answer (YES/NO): YES